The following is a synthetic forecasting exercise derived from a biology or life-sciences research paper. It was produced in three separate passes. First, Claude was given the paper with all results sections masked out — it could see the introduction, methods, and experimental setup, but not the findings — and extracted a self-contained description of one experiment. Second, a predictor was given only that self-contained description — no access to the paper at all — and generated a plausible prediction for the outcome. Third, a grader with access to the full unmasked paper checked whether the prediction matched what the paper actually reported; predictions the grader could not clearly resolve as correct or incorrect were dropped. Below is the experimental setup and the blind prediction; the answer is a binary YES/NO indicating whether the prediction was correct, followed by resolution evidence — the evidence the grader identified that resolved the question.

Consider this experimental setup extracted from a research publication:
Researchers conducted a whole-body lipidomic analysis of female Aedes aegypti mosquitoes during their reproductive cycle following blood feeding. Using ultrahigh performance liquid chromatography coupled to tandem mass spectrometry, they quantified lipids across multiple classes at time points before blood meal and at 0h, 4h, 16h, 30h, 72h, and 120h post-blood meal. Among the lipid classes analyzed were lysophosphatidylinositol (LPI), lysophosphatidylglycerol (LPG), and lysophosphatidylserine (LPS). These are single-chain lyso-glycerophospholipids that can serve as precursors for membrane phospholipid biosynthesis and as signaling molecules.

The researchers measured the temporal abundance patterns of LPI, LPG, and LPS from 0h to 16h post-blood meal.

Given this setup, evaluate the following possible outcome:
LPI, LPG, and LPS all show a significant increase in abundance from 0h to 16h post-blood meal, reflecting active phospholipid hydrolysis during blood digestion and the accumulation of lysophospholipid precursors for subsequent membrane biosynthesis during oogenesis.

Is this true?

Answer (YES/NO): YES